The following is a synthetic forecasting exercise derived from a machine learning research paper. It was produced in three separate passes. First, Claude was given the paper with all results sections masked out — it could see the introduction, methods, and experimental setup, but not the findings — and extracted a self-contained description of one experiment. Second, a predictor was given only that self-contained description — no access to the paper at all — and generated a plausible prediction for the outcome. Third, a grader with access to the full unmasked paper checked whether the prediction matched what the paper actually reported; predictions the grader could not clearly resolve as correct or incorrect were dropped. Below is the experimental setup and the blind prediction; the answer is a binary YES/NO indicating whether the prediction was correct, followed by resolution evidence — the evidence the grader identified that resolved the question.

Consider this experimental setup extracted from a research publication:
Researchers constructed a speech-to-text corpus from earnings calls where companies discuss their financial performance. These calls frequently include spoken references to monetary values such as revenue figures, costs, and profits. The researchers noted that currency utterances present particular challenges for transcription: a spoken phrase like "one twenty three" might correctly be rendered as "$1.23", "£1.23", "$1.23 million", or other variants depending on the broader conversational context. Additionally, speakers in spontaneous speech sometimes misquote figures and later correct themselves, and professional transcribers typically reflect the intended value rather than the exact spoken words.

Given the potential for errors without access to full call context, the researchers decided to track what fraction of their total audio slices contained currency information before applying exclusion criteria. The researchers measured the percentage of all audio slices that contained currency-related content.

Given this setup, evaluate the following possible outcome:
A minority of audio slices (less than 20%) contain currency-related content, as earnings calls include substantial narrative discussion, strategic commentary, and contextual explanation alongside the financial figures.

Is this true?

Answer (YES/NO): YES